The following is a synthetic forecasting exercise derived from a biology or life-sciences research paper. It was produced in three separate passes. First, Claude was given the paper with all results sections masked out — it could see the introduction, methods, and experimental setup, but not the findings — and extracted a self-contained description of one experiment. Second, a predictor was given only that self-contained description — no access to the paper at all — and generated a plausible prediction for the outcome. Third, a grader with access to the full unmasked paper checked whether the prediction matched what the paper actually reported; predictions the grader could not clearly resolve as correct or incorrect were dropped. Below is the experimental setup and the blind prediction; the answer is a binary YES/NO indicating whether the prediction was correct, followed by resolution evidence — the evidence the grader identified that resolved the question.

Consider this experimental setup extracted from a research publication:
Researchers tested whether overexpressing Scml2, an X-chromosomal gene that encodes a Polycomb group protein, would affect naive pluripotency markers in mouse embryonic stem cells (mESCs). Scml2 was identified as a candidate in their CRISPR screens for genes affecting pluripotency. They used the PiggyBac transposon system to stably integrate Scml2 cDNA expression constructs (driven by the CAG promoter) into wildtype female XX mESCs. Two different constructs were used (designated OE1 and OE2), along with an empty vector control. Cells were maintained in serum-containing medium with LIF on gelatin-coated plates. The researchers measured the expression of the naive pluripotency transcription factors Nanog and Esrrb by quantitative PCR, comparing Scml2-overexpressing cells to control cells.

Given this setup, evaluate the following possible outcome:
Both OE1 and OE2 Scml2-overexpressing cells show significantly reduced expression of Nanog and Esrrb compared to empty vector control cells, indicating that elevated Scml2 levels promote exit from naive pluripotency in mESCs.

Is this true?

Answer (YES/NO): NO